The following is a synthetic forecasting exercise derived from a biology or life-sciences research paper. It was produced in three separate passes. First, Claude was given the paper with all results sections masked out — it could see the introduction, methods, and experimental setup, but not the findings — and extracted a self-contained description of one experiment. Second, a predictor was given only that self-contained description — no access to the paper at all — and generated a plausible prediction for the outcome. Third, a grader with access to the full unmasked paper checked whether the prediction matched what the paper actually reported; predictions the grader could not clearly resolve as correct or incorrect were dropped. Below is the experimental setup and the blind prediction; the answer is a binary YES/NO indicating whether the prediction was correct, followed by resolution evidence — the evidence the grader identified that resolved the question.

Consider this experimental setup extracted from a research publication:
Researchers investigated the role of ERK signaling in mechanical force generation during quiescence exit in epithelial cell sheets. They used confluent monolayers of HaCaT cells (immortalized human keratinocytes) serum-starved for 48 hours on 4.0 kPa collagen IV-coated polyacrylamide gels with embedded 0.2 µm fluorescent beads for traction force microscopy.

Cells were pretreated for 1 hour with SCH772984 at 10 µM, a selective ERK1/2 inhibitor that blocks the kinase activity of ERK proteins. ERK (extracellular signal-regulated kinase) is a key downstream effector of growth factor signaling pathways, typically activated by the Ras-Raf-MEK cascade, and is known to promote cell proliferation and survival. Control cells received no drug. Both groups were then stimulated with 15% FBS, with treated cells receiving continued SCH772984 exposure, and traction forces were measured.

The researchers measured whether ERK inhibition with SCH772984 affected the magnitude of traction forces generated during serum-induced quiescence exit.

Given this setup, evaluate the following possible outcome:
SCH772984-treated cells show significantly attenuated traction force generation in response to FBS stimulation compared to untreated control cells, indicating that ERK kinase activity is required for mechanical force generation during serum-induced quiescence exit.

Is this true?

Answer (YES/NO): YES